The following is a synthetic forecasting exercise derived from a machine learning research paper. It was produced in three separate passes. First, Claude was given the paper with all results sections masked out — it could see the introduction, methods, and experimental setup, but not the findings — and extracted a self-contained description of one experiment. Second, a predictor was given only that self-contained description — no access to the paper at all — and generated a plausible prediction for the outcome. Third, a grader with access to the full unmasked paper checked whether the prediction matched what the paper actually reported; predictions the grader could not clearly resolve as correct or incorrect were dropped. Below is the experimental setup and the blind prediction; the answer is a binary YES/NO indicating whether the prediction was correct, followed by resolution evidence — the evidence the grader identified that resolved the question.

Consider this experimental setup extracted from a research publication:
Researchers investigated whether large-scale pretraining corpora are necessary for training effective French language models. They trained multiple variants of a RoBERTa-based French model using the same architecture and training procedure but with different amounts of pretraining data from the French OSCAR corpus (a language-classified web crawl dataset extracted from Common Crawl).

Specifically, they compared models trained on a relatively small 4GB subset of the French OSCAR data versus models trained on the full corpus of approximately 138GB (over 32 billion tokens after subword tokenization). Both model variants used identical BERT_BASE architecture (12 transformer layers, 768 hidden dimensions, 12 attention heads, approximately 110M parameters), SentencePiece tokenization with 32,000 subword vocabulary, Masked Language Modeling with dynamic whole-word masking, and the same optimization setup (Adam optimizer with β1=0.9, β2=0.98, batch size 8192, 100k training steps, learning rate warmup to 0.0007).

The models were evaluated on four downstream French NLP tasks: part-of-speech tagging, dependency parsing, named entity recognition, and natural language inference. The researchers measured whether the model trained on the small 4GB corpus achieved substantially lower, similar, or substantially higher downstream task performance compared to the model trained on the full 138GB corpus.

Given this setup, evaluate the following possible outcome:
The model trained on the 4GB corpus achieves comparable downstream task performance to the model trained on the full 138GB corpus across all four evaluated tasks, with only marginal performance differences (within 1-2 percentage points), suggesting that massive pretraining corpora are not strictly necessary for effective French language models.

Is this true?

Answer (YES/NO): YES